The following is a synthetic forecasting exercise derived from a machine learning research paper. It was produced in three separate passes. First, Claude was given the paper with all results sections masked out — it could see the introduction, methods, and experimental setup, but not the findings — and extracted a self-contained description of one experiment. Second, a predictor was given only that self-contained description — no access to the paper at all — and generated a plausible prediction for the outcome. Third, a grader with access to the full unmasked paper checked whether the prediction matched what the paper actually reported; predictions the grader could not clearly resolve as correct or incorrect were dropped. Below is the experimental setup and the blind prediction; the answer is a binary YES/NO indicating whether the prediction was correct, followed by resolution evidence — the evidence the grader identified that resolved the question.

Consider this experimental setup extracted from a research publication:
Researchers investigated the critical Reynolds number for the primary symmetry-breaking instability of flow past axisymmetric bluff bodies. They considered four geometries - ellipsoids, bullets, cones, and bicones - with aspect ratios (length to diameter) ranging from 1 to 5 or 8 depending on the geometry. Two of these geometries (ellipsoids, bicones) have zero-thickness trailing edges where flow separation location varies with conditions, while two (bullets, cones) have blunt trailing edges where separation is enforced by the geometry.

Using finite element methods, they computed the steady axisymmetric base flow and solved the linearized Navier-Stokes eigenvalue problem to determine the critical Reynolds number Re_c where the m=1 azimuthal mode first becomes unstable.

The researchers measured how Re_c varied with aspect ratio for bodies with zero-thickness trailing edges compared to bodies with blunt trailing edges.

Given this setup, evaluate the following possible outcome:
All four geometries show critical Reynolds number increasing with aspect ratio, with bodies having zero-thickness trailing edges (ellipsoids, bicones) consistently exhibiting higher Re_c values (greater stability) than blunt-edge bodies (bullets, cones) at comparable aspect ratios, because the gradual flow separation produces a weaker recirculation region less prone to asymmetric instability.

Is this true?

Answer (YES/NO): NO